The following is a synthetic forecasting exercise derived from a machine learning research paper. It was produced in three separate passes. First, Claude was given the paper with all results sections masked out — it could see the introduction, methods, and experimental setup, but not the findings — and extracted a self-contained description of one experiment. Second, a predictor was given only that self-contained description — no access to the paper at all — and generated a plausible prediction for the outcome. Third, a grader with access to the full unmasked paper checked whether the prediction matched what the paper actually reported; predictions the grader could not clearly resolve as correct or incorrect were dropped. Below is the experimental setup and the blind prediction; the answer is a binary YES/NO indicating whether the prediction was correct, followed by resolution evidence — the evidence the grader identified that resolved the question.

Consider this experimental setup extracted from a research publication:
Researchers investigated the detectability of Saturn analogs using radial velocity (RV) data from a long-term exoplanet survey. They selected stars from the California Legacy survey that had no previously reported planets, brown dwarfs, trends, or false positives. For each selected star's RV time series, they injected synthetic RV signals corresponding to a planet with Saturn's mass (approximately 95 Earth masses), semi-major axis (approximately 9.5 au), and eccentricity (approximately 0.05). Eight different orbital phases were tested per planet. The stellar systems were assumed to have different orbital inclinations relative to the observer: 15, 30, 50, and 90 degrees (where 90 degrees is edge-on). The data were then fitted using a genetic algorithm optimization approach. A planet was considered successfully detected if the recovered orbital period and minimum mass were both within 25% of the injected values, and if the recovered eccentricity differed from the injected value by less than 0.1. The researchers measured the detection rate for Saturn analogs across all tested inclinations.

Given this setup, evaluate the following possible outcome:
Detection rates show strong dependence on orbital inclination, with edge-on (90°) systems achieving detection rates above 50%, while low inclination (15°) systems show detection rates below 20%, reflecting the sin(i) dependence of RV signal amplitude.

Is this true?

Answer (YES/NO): NO